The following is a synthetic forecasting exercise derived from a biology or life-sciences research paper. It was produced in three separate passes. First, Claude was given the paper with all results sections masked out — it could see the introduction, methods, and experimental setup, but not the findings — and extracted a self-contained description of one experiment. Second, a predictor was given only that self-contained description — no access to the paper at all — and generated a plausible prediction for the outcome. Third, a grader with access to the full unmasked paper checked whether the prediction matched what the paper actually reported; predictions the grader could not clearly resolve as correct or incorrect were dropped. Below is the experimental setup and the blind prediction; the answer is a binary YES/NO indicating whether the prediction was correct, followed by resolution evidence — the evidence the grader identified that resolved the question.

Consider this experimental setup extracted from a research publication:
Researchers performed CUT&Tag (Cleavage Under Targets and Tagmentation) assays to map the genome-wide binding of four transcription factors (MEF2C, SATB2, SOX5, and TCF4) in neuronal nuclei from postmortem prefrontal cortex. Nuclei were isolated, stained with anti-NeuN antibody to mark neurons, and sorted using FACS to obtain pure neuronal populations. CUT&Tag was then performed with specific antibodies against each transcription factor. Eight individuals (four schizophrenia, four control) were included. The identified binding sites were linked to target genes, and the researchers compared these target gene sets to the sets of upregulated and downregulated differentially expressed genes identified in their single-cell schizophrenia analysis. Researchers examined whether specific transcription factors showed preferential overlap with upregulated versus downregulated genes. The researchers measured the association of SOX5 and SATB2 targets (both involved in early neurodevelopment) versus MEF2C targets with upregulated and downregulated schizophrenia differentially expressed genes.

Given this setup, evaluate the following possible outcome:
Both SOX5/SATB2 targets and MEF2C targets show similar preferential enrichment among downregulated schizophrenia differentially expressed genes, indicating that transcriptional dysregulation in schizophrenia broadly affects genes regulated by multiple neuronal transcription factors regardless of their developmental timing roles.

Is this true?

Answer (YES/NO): NO